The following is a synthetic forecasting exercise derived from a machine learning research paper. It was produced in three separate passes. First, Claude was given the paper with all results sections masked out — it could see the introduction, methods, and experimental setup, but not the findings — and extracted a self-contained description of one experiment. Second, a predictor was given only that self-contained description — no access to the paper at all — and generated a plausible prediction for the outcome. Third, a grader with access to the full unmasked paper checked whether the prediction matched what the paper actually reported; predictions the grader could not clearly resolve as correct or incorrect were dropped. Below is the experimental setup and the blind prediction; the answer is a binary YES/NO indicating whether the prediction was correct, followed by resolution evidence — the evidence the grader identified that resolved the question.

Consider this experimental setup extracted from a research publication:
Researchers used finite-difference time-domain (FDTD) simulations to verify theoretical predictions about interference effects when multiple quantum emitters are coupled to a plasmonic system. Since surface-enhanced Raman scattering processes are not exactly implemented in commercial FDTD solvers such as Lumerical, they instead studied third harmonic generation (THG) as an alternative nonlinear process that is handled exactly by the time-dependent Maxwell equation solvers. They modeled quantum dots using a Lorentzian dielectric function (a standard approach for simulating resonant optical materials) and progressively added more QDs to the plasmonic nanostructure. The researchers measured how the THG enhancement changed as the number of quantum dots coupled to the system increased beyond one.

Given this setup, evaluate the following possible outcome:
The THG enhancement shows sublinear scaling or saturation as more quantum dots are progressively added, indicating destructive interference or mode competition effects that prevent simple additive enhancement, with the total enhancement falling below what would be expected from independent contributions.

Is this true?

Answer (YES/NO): NO